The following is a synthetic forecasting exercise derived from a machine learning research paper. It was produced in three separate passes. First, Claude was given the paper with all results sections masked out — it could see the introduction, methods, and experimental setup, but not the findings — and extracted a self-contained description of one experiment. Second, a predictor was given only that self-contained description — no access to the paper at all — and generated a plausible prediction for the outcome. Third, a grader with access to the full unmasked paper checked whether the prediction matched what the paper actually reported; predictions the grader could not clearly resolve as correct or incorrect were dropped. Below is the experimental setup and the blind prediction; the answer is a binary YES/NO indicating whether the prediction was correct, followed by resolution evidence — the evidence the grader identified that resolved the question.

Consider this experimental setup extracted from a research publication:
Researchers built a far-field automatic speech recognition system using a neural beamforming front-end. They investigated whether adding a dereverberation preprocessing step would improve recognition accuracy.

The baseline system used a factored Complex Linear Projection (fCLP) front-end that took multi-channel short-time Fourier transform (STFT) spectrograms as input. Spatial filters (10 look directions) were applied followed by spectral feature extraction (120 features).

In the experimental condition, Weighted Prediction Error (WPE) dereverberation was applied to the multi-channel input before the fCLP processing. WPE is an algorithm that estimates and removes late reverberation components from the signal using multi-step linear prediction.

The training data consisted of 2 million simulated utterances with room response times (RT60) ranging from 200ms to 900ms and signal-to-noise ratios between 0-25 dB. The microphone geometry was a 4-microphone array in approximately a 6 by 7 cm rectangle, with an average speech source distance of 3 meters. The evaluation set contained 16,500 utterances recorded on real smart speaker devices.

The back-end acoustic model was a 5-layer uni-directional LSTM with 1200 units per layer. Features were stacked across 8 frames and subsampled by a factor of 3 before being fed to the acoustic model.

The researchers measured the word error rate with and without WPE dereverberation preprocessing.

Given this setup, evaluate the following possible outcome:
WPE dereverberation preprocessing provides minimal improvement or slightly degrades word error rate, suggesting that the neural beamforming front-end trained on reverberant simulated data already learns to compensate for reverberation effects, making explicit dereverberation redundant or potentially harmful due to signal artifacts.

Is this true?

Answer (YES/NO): NO